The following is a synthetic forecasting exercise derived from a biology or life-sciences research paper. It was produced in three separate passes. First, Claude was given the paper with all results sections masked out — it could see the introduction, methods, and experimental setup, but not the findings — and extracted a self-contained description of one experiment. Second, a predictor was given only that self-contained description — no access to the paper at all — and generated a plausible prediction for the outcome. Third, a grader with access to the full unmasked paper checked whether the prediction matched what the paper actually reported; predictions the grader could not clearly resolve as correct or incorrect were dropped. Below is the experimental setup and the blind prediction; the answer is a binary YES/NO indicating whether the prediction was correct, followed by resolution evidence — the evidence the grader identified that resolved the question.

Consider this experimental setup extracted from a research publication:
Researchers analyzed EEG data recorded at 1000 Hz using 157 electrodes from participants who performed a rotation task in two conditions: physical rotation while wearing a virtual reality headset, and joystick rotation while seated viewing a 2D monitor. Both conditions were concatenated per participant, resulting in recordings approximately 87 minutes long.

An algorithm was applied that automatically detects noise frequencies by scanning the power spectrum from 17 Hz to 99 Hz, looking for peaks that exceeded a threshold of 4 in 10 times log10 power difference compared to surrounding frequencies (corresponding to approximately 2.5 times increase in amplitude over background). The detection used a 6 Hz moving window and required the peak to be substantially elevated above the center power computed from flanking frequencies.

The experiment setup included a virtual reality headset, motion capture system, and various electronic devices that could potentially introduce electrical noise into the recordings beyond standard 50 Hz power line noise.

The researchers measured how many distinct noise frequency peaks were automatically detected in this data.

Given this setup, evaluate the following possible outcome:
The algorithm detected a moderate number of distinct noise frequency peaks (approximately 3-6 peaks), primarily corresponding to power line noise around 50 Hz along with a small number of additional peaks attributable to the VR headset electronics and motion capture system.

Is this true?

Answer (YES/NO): YES